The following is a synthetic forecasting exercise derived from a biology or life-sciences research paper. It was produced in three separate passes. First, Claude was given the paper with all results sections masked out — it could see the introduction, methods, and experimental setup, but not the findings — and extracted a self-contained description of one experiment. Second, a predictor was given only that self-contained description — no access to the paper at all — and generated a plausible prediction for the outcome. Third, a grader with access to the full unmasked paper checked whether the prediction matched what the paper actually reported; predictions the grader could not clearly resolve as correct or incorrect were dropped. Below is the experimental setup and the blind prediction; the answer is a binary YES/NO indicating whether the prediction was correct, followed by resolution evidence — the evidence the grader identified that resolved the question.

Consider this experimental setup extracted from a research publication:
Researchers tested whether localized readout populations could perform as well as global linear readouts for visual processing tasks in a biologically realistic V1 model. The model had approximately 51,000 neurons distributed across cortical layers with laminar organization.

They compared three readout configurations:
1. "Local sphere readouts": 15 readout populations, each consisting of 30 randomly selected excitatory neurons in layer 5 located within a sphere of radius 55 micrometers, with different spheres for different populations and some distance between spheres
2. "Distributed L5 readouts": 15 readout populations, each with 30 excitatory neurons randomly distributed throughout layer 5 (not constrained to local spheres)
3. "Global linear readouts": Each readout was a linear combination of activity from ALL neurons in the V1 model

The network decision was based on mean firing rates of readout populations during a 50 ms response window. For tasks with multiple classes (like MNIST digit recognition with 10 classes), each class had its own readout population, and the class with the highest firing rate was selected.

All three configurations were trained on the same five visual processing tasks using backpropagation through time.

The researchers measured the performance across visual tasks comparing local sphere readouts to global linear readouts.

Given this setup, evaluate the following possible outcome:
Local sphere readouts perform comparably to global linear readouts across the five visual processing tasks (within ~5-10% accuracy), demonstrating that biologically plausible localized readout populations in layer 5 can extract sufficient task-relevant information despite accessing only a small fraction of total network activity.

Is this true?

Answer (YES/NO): NO